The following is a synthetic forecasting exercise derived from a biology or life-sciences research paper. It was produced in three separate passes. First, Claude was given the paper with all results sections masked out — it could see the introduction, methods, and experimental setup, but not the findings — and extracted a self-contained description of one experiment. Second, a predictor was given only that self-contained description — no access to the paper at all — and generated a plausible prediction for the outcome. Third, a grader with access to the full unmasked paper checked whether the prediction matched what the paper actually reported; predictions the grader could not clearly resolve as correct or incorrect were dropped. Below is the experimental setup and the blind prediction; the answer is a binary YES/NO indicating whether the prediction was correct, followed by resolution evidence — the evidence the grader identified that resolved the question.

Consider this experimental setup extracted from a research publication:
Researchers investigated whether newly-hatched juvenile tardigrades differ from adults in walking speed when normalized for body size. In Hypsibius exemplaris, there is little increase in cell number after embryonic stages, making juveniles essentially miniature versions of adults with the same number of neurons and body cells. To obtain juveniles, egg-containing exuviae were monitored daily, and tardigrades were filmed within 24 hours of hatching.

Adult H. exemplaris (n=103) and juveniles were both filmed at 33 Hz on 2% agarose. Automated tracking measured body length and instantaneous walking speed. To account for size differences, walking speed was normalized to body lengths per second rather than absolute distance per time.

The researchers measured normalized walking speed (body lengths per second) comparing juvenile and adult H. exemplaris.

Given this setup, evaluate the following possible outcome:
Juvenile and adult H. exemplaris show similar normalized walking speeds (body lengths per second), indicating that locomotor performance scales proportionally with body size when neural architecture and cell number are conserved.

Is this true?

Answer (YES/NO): YES